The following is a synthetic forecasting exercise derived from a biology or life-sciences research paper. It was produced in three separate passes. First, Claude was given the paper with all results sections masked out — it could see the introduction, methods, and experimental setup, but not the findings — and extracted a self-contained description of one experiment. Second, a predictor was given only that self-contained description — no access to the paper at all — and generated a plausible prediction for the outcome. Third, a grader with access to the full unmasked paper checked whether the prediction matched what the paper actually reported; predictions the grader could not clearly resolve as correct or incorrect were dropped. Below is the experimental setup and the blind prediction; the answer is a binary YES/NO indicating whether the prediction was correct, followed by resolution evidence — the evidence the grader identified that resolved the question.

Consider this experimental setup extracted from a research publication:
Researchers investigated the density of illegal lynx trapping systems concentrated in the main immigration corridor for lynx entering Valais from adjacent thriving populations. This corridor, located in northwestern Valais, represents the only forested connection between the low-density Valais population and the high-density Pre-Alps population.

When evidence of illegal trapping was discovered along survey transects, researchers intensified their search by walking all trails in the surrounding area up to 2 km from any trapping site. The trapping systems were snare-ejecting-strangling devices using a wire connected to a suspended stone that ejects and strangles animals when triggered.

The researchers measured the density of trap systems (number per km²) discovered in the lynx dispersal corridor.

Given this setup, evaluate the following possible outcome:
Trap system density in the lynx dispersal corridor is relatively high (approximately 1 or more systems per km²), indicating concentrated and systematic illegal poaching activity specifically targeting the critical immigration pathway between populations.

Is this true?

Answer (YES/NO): YES